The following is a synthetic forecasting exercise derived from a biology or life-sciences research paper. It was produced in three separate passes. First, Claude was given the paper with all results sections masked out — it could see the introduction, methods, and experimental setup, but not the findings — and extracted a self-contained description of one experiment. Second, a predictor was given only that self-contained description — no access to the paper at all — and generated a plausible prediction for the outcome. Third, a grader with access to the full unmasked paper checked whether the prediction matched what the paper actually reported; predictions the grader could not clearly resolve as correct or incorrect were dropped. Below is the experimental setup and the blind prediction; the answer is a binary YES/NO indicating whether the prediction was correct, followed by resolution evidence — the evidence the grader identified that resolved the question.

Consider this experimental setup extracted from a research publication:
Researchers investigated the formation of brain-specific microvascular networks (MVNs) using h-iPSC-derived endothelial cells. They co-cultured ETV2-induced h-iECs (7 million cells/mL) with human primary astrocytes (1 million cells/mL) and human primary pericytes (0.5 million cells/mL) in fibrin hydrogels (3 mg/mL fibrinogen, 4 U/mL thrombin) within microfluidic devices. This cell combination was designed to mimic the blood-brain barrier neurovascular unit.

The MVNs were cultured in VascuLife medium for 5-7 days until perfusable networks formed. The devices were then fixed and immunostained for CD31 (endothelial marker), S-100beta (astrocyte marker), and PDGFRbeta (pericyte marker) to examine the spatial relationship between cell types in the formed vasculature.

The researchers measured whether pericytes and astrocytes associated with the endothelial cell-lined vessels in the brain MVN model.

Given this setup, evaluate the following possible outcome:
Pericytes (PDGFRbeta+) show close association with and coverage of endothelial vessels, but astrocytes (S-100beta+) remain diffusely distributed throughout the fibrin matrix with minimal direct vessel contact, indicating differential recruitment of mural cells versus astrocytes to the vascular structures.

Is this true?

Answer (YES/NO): NO